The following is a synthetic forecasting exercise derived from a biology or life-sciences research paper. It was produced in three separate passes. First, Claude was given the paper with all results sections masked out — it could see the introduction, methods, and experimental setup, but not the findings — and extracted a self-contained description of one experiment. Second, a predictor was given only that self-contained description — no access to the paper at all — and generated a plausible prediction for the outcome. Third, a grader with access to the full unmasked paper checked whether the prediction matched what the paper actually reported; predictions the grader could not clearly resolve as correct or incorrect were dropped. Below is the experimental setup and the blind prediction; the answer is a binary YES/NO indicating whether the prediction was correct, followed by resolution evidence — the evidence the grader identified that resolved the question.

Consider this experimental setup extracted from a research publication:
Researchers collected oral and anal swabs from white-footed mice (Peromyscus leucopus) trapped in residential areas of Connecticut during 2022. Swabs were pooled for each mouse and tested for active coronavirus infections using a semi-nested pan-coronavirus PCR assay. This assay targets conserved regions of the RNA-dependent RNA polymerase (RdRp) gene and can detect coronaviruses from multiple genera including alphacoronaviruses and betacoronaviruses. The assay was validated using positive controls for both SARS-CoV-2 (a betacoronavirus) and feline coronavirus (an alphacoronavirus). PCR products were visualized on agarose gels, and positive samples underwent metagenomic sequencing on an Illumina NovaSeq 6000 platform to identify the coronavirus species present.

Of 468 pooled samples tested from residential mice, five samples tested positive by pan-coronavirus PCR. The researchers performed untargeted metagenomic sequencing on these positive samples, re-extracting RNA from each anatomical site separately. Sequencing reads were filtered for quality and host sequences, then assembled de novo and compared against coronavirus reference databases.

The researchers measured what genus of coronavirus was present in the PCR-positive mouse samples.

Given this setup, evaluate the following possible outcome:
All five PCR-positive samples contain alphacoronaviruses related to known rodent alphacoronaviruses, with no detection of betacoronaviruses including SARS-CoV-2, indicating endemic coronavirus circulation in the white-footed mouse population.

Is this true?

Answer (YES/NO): NO